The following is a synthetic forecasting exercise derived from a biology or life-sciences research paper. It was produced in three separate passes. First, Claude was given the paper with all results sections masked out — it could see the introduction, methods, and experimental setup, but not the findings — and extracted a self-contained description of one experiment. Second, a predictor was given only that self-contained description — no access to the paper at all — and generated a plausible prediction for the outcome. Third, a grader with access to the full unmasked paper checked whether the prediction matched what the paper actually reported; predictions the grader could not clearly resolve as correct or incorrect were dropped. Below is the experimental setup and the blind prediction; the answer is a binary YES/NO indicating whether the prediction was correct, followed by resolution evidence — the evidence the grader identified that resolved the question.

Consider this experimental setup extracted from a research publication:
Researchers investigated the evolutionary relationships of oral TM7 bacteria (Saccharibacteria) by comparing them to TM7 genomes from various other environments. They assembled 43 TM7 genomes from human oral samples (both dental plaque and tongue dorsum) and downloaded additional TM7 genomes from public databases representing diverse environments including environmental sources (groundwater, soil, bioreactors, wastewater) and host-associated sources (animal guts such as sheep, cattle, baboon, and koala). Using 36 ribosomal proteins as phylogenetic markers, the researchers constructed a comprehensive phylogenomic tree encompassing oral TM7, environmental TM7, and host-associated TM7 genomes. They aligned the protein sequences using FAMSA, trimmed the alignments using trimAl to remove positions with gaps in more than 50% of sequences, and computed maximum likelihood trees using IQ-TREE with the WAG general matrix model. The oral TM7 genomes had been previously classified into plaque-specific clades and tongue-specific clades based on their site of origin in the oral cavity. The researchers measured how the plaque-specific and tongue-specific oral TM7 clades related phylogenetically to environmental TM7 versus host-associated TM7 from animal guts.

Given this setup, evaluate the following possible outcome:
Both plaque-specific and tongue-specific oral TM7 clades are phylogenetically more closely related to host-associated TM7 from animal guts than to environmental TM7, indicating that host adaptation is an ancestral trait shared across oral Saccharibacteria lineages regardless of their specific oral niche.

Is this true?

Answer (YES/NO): NO